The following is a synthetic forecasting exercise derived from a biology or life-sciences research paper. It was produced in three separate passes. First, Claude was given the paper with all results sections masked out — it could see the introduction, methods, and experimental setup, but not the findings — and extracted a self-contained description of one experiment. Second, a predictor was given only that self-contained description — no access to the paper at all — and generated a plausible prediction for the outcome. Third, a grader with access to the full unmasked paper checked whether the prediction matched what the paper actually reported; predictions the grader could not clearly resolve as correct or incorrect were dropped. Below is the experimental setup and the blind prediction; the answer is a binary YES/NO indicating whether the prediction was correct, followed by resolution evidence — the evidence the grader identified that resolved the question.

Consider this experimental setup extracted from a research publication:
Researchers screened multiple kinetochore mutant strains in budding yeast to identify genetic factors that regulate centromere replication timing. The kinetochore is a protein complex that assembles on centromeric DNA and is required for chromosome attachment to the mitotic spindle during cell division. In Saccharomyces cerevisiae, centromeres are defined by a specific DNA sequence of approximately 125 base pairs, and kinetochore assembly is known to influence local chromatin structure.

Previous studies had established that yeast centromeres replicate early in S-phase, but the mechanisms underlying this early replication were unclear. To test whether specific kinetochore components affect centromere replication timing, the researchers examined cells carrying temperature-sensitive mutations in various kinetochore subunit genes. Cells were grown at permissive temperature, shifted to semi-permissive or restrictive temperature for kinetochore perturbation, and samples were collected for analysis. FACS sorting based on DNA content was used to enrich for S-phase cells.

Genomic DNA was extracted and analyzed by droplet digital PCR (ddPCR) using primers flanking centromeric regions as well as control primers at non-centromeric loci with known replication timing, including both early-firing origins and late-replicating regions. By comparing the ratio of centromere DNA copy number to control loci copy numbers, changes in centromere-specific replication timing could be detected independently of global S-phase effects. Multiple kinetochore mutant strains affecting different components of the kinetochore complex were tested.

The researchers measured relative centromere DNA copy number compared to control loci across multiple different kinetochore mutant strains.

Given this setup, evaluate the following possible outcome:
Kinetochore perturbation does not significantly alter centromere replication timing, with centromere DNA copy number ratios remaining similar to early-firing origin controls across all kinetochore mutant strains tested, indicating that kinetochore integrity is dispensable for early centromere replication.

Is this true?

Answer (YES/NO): NO